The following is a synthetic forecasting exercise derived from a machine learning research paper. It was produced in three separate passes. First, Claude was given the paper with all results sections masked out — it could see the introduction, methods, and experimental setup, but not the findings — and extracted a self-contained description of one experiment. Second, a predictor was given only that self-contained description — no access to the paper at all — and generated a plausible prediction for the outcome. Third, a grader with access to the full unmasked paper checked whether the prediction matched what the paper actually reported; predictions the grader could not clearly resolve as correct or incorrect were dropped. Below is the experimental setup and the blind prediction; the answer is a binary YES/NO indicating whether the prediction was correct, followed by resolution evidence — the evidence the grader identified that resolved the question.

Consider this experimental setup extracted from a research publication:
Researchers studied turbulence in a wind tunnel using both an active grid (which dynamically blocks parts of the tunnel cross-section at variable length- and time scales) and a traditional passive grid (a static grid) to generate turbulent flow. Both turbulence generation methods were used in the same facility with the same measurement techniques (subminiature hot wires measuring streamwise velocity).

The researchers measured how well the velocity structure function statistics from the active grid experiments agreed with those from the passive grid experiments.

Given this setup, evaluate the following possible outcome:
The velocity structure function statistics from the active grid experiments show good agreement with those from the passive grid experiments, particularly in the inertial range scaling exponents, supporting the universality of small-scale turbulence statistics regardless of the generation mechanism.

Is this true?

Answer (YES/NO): YES